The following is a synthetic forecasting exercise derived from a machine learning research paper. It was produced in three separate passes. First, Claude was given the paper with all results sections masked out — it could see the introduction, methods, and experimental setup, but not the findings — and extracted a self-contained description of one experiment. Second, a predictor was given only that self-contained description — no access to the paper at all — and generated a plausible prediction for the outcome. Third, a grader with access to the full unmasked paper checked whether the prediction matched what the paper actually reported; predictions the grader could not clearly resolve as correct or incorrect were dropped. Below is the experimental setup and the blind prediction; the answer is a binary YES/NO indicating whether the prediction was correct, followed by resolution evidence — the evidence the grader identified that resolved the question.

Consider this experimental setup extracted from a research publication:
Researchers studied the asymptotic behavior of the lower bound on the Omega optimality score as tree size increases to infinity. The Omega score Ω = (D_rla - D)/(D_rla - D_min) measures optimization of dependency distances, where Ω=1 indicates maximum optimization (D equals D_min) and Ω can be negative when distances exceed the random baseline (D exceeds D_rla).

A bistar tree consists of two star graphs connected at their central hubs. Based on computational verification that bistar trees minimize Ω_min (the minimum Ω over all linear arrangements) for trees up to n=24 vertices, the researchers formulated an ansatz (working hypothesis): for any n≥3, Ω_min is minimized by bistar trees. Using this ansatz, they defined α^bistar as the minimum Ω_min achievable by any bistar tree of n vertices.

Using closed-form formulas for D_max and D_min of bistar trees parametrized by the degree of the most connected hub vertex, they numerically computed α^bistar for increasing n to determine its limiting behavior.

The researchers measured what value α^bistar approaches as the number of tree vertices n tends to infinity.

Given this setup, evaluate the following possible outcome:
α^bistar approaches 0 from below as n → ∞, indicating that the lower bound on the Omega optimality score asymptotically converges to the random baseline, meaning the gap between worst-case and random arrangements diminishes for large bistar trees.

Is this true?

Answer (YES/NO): NO